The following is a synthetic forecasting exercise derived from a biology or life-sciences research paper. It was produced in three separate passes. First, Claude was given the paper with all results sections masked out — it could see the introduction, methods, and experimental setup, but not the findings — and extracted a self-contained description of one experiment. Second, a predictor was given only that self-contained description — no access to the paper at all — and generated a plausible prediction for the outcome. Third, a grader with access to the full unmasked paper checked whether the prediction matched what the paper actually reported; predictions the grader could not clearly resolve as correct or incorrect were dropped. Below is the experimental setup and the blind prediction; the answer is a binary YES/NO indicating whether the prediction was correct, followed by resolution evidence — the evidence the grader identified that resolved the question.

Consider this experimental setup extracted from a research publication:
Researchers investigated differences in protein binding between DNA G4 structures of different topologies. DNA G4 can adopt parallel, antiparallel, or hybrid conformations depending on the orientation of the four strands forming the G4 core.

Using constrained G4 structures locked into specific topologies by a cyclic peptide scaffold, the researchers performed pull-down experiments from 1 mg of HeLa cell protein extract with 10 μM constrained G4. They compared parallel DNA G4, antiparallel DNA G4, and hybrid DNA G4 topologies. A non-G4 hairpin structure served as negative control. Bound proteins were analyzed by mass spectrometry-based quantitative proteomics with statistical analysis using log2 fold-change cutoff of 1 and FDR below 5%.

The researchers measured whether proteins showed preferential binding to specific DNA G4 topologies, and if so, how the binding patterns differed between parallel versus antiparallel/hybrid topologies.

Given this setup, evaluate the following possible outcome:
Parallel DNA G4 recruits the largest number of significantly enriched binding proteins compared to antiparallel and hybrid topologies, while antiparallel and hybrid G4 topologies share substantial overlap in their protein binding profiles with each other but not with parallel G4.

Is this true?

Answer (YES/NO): NO